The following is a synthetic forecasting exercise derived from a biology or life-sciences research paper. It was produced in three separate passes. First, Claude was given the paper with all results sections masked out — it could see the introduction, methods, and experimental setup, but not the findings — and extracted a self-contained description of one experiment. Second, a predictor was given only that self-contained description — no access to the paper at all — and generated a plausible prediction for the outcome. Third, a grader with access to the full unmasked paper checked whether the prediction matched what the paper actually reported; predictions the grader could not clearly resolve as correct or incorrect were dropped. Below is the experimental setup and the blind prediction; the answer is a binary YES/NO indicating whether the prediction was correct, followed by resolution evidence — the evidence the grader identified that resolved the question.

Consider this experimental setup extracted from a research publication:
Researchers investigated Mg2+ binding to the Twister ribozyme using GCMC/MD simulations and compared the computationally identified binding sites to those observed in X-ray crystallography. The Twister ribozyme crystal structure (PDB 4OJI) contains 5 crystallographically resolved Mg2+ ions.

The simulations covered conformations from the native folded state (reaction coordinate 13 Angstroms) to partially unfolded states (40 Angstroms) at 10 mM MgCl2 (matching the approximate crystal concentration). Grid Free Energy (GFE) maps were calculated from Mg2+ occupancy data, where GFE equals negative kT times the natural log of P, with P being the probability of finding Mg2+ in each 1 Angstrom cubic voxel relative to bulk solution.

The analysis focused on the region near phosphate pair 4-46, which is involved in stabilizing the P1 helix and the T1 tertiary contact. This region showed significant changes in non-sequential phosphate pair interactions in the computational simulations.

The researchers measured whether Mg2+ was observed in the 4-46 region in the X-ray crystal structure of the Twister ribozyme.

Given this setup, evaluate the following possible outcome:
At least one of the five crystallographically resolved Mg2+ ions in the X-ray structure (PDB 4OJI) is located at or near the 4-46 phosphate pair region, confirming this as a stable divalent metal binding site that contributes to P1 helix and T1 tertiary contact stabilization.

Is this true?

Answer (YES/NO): NO